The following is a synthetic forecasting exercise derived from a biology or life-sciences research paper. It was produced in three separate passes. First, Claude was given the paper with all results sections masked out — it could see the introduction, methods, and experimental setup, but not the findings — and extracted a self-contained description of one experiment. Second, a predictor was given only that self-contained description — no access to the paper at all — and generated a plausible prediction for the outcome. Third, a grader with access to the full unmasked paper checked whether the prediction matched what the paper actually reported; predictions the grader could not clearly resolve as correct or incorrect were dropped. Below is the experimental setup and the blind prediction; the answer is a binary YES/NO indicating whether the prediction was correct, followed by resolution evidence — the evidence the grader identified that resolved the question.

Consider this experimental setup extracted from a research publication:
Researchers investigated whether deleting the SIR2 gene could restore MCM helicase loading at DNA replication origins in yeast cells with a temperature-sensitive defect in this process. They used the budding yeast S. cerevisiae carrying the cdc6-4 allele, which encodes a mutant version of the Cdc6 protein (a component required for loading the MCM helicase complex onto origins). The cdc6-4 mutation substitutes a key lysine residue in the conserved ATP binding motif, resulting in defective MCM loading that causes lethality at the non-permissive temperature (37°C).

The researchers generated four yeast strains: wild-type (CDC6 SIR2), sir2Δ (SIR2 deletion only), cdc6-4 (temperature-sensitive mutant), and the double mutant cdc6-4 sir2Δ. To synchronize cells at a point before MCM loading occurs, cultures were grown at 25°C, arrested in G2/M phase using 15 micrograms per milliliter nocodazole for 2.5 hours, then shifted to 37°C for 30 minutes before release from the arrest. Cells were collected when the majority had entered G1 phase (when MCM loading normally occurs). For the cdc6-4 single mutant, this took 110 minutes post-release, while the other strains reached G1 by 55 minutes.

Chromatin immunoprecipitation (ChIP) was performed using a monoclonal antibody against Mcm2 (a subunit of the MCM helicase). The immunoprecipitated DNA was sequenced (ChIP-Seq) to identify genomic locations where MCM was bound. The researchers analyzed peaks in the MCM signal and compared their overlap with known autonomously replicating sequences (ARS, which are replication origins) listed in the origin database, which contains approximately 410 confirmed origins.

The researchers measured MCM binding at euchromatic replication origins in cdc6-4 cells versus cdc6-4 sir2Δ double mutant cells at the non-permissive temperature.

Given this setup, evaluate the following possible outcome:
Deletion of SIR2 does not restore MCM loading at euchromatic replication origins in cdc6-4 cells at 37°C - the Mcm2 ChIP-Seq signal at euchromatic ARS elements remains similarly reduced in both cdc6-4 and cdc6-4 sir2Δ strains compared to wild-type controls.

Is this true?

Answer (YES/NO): NO